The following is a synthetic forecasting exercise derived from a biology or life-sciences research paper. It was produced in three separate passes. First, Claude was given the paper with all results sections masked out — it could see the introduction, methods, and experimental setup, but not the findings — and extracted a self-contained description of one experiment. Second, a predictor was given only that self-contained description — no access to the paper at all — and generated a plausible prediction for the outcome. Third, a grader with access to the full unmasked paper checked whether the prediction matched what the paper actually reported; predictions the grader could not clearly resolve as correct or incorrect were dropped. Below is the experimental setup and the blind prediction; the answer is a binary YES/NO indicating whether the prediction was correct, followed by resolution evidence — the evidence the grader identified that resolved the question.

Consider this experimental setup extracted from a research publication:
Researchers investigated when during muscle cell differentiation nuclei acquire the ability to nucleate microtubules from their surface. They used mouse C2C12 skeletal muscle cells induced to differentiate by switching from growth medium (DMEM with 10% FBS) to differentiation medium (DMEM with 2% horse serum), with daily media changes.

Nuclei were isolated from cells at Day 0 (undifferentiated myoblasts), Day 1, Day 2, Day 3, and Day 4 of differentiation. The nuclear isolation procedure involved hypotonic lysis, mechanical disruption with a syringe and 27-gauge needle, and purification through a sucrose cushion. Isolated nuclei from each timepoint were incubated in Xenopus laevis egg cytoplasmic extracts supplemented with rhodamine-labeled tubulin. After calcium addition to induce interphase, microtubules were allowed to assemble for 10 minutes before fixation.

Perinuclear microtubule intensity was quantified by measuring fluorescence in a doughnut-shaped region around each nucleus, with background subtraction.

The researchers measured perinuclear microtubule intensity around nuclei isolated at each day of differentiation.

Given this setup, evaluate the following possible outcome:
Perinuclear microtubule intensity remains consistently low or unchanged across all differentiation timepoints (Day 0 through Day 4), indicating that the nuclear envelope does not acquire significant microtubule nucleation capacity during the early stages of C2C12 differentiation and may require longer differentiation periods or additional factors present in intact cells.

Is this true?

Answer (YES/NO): NO